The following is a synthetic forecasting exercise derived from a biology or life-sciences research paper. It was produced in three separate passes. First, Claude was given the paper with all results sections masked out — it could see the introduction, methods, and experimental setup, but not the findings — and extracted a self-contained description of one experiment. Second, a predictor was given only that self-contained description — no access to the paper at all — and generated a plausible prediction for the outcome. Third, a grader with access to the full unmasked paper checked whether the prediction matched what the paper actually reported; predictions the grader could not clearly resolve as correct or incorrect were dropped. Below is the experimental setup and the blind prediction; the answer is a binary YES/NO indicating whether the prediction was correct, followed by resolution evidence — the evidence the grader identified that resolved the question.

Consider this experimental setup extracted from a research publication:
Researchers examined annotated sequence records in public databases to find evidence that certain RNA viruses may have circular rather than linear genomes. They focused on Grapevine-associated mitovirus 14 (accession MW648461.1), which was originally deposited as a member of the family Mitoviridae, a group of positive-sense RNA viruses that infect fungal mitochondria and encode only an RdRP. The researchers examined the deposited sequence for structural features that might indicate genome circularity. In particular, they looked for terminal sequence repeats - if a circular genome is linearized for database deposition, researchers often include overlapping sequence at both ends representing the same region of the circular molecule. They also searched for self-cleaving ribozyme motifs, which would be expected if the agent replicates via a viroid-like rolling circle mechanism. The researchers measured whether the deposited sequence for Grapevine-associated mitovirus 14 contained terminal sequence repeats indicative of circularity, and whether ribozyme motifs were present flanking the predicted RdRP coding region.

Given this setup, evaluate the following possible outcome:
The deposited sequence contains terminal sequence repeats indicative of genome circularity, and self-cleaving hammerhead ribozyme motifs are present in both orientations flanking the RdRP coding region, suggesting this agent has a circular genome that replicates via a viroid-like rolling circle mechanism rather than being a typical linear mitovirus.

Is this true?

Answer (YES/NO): NO